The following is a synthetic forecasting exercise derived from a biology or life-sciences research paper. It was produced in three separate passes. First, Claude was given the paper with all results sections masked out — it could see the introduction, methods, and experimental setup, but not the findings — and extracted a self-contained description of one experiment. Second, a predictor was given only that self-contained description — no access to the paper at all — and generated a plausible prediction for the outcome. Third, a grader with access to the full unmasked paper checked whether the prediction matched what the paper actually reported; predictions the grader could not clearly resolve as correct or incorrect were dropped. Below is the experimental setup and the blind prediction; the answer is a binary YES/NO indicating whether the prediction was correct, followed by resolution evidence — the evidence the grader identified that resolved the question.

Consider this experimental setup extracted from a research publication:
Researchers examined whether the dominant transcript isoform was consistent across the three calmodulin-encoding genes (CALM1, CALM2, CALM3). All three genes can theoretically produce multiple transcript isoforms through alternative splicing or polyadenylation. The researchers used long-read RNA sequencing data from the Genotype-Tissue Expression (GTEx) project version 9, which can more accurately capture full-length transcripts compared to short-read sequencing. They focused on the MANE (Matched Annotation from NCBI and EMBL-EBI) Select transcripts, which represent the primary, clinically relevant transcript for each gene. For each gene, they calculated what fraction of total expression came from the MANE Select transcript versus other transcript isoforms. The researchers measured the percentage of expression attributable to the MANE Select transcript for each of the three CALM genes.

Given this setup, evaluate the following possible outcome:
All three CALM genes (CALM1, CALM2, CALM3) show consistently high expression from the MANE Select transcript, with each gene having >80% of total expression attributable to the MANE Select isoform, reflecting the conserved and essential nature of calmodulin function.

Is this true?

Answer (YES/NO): YES